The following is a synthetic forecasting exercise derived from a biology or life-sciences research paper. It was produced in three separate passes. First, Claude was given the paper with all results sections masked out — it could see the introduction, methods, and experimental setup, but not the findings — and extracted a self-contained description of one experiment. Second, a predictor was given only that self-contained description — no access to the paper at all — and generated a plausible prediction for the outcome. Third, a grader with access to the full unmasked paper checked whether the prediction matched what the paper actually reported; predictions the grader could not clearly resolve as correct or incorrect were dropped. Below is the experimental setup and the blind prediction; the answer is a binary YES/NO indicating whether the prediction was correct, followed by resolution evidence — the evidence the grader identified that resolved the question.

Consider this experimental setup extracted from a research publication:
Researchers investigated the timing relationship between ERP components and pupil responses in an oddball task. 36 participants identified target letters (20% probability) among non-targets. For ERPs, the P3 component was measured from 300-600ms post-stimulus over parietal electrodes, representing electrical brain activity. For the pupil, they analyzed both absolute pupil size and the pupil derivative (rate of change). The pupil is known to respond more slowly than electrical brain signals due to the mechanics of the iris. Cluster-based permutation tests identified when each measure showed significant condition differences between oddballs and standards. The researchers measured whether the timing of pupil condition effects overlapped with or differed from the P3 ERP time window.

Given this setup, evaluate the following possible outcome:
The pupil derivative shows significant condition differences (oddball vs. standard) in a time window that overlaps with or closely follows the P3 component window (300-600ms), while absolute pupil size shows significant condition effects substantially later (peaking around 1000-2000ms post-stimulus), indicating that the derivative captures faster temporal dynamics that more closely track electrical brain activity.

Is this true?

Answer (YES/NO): NO